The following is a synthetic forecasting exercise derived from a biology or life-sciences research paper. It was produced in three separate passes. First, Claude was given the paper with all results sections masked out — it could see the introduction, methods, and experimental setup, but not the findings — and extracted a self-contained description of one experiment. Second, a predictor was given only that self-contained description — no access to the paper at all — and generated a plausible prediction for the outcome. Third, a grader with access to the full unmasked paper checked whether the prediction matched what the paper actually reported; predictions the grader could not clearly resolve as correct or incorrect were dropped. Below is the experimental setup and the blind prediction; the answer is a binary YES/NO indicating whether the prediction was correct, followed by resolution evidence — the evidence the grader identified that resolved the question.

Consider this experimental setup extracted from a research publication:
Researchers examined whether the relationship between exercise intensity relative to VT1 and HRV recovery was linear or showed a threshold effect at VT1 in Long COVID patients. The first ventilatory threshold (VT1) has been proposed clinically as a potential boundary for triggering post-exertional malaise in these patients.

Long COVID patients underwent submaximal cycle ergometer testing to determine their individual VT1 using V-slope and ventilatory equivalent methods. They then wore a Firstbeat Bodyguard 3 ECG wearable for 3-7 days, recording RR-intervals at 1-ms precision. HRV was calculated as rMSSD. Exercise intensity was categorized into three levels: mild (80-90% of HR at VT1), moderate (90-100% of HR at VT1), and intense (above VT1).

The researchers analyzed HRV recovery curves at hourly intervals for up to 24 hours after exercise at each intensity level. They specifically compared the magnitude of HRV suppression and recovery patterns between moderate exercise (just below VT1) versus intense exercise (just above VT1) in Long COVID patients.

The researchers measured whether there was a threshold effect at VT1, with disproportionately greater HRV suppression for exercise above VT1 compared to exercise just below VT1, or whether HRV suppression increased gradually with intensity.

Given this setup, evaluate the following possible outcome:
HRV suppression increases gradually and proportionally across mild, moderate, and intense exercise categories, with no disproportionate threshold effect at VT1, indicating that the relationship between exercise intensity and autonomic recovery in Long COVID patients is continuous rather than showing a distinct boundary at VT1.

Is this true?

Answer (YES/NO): NO